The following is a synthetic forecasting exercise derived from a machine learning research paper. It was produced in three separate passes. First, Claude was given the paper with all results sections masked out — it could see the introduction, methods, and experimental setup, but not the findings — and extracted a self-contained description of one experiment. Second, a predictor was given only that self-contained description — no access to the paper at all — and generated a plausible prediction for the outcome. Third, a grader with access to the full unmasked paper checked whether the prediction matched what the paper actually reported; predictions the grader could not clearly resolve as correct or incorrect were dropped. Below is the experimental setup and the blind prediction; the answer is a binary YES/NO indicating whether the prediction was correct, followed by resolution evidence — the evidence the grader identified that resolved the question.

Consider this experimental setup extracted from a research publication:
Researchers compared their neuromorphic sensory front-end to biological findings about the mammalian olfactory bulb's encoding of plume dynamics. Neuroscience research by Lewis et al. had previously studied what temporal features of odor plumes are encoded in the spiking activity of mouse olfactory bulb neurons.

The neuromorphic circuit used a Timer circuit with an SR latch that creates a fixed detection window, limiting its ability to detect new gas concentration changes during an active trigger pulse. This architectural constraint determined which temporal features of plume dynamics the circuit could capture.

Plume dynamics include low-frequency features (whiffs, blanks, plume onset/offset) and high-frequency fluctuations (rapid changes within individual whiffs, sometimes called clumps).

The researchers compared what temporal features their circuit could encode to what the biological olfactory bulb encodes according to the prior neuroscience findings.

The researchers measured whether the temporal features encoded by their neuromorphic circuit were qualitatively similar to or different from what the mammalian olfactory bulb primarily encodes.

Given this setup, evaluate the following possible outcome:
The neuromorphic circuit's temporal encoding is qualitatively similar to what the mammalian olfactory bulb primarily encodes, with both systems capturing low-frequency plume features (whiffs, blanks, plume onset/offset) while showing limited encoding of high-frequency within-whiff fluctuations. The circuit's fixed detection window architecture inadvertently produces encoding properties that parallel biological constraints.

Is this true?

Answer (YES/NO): YES